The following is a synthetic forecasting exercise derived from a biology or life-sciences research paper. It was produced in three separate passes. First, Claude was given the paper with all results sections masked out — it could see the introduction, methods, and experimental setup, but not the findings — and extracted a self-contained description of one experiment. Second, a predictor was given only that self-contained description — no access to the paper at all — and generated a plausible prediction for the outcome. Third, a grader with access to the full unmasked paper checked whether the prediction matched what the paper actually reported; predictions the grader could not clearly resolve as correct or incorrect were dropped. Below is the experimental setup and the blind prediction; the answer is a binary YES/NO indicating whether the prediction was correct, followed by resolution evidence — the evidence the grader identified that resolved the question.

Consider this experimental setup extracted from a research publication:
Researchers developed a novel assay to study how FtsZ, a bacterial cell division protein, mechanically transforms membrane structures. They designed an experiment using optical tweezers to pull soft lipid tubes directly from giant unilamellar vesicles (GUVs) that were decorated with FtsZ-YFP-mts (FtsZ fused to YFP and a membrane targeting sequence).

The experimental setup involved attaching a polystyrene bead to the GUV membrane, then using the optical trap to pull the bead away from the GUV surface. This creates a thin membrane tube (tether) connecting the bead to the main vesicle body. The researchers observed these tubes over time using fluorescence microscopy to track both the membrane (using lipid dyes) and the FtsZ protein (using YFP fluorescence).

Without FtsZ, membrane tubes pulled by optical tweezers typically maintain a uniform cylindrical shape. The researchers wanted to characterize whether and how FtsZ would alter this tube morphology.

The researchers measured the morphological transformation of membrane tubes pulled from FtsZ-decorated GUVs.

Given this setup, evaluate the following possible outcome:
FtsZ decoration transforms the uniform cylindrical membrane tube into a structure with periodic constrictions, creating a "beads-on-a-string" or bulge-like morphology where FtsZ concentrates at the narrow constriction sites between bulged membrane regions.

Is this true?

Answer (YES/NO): NO